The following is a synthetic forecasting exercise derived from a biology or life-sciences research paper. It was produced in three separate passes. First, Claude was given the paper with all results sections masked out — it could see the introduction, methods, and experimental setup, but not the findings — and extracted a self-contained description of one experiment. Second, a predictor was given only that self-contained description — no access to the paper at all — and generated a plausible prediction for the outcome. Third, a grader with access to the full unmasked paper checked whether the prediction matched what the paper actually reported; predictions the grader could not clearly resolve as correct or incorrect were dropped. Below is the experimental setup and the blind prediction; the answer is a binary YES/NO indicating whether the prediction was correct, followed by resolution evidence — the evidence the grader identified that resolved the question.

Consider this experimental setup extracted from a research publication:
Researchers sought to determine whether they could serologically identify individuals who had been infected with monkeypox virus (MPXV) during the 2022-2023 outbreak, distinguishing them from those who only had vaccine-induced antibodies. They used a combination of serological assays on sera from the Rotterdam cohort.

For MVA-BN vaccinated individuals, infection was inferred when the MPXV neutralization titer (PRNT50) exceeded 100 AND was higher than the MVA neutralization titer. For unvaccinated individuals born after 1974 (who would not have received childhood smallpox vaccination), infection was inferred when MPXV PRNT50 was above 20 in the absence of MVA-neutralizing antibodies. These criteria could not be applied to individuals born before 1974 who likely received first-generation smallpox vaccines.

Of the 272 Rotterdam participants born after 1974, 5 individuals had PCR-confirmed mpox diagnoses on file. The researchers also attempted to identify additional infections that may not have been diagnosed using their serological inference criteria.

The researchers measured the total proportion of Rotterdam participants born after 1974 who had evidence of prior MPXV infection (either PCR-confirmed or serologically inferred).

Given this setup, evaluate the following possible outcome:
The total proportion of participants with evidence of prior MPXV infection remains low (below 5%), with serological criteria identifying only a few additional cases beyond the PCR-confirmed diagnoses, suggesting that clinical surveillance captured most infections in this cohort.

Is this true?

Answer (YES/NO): NO